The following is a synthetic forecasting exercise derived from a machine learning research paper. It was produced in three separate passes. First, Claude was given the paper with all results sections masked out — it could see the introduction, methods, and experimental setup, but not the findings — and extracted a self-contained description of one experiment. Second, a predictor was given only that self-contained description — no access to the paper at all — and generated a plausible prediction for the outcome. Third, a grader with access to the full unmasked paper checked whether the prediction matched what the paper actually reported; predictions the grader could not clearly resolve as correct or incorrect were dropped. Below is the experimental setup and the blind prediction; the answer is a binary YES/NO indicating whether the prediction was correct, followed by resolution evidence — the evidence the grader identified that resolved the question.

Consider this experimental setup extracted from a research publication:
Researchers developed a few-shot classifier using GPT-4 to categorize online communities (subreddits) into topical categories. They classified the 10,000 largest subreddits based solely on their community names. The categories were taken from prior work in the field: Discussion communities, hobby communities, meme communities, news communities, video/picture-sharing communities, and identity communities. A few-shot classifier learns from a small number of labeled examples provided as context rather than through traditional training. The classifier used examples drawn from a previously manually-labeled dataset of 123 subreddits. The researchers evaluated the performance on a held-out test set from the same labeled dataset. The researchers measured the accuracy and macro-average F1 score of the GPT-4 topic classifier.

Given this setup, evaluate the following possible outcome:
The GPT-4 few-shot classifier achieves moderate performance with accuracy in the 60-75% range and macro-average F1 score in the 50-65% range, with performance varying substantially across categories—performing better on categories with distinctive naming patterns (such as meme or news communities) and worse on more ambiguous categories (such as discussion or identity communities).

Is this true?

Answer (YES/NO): NO